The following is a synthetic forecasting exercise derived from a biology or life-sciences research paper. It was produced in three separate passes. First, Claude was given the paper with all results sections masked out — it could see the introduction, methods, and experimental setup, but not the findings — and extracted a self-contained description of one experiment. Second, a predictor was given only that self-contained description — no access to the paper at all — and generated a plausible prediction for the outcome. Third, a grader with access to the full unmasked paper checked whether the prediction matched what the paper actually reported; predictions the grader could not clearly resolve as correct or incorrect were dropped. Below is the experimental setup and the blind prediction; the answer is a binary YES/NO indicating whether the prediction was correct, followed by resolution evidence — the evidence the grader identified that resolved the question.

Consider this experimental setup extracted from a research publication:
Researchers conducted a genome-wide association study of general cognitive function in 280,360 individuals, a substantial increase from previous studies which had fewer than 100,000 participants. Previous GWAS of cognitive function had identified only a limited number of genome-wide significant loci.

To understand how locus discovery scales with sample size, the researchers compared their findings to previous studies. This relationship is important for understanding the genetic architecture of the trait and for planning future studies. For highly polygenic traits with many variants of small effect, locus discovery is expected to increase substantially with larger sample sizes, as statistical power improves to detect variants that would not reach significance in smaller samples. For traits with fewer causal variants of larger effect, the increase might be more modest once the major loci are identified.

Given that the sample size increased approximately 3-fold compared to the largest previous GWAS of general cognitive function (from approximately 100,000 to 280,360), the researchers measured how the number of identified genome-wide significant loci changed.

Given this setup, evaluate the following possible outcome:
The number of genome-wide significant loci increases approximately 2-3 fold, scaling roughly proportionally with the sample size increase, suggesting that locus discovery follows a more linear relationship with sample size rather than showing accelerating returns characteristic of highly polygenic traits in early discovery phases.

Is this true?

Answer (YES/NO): NO